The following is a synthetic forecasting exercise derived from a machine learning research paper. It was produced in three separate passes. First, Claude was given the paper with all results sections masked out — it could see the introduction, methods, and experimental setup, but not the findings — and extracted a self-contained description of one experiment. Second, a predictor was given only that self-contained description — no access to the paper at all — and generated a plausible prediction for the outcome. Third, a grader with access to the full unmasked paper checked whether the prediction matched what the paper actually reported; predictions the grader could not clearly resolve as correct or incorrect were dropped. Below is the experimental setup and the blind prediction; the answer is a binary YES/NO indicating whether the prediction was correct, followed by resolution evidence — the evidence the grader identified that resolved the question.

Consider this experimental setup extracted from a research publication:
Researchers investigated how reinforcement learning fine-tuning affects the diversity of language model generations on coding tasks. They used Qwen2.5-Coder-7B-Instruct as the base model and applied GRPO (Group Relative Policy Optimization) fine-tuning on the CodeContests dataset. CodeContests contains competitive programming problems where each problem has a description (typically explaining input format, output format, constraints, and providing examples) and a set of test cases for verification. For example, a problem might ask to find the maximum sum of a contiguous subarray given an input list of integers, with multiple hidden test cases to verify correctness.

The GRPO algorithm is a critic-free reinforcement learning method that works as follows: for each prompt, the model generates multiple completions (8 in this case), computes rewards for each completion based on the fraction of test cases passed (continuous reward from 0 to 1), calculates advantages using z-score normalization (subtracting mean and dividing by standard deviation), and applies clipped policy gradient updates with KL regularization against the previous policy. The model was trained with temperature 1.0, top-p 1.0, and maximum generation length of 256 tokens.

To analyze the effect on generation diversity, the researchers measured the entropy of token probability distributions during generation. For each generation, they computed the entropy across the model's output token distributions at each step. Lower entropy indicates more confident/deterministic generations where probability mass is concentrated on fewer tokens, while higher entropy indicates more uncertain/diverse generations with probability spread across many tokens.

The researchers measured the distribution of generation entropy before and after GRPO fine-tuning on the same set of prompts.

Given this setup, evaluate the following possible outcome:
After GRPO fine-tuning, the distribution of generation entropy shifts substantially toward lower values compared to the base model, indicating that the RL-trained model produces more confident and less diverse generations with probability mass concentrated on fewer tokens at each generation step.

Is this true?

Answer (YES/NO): YES